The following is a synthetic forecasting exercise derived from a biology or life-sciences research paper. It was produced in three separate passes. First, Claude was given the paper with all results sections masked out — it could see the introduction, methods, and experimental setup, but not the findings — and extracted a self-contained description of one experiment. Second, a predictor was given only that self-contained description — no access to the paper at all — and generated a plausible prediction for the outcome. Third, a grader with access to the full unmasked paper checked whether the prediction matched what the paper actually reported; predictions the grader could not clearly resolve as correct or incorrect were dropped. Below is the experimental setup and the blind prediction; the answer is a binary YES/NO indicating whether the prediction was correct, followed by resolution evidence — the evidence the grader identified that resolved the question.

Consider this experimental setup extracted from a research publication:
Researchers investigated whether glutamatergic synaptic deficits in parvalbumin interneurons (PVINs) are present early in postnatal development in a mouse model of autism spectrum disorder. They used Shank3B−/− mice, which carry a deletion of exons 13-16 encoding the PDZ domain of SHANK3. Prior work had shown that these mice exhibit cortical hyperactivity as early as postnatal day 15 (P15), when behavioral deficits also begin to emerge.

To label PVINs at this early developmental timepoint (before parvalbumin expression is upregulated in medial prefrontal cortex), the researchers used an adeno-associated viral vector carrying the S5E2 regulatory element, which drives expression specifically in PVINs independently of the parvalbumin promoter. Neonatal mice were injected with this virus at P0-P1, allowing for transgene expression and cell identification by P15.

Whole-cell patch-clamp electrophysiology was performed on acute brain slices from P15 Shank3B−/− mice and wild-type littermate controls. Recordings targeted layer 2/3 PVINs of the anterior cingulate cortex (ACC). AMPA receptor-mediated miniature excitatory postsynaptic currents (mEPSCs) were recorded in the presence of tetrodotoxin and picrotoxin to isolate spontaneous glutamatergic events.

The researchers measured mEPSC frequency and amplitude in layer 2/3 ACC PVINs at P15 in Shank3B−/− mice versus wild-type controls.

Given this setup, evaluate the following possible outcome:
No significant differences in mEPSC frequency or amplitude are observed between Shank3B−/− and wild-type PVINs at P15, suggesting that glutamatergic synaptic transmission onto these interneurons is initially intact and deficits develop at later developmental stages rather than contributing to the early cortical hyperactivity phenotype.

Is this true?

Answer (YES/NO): YES